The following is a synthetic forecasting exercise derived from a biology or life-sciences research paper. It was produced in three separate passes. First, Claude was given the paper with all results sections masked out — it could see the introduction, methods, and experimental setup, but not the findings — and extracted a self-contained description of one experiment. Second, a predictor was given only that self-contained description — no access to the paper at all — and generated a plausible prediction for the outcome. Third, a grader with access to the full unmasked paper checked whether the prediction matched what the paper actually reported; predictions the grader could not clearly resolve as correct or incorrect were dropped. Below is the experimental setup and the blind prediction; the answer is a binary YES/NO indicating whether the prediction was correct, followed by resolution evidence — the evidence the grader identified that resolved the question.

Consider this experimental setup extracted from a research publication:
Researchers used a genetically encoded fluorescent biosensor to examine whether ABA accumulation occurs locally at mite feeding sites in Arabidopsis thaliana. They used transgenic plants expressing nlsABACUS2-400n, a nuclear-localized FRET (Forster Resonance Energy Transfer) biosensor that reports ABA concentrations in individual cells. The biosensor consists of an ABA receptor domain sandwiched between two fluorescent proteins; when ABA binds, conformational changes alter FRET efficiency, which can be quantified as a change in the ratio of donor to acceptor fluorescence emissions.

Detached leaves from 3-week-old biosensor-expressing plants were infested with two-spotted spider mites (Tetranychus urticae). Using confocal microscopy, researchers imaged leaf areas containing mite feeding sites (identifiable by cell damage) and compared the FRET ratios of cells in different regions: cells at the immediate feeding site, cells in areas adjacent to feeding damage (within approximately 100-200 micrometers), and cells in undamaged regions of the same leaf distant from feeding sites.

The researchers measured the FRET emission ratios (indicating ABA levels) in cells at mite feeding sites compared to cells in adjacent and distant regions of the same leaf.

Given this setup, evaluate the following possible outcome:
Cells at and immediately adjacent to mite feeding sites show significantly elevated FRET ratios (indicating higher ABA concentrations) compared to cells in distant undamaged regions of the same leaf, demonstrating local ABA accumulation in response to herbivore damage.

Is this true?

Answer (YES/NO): NO